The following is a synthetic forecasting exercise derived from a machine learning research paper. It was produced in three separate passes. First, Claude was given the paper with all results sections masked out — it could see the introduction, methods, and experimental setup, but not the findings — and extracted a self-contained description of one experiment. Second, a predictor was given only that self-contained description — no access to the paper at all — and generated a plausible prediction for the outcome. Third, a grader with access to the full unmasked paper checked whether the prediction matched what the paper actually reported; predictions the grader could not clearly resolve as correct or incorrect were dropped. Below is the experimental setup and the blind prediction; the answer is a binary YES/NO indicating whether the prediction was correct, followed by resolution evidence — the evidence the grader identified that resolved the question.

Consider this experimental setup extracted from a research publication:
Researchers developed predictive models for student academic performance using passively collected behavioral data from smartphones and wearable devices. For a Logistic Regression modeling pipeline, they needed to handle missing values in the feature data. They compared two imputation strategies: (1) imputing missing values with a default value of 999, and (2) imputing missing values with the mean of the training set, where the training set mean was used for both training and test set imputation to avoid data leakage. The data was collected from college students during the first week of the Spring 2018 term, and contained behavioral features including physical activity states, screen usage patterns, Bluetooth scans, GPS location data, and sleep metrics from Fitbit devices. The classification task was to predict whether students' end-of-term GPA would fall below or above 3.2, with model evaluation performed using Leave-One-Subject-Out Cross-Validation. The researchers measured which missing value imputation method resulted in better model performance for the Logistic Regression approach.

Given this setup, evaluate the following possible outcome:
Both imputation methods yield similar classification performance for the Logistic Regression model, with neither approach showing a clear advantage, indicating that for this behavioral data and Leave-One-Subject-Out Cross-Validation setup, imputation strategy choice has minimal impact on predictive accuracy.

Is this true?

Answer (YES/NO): NO